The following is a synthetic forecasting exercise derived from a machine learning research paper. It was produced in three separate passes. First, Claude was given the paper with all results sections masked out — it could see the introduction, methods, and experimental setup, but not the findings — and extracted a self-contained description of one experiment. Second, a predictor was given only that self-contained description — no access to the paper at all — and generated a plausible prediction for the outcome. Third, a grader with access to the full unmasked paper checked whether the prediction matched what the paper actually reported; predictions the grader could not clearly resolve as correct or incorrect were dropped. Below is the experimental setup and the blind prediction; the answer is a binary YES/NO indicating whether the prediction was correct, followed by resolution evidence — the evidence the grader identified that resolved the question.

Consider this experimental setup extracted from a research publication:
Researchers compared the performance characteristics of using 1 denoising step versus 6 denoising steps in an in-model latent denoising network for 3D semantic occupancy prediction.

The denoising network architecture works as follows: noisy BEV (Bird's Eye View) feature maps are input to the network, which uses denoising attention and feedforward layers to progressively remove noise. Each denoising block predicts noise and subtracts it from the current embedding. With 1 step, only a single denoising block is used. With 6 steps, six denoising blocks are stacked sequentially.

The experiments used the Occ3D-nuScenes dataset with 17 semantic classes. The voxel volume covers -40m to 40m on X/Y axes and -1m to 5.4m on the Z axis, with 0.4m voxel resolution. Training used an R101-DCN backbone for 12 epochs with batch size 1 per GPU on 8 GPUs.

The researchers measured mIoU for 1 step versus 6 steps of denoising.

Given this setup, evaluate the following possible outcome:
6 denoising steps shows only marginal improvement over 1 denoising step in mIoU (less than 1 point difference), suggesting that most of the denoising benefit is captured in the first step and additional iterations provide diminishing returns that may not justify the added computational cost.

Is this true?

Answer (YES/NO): NO